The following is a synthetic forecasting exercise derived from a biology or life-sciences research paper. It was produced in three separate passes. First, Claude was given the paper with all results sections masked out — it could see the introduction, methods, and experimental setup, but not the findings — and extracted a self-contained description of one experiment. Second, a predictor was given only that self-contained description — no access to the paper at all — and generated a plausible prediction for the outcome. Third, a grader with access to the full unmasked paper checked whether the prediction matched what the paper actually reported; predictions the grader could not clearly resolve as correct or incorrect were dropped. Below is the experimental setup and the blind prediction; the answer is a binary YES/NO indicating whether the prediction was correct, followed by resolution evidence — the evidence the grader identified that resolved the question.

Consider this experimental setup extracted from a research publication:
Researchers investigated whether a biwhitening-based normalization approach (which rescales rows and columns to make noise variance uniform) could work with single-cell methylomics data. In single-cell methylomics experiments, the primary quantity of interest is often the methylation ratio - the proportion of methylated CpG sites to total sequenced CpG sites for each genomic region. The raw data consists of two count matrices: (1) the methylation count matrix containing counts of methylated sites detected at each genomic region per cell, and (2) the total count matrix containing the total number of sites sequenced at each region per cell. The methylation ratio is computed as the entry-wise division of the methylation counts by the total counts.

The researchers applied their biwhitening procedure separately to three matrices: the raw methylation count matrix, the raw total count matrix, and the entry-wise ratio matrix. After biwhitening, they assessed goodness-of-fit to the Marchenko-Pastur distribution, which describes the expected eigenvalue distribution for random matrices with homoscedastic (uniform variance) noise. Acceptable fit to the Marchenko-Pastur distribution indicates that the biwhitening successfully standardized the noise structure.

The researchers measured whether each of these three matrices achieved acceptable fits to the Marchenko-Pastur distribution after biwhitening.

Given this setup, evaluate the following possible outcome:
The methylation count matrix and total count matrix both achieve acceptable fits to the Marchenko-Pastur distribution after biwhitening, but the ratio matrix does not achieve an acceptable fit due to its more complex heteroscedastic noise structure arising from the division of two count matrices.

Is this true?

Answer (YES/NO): YES